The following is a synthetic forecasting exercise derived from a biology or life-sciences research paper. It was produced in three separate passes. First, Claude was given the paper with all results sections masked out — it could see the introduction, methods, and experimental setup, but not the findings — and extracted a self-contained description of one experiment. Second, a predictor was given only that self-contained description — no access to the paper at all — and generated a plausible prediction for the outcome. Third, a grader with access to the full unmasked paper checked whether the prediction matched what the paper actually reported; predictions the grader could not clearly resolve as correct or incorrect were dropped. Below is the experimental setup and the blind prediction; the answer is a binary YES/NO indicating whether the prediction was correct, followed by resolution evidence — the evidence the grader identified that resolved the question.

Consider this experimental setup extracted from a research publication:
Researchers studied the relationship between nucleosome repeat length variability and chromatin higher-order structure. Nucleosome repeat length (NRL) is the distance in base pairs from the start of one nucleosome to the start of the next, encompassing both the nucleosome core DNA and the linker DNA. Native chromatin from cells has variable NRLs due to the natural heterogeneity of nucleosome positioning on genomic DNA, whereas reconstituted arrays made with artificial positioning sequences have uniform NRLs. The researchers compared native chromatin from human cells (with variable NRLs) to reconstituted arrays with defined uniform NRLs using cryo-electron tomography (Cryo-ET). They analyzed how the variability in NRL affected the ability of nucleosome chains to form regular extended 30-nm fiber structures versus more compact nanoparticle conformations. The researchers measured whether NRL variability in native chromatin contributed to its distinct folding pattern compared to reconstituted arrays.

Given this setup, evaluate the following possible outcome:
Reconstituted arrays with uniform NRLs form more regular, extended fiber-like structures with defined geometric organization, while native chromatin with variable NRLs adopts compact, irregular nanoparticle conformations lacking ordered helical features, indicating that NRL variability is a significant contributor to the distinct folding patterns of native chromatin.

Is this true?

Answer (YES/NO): YES